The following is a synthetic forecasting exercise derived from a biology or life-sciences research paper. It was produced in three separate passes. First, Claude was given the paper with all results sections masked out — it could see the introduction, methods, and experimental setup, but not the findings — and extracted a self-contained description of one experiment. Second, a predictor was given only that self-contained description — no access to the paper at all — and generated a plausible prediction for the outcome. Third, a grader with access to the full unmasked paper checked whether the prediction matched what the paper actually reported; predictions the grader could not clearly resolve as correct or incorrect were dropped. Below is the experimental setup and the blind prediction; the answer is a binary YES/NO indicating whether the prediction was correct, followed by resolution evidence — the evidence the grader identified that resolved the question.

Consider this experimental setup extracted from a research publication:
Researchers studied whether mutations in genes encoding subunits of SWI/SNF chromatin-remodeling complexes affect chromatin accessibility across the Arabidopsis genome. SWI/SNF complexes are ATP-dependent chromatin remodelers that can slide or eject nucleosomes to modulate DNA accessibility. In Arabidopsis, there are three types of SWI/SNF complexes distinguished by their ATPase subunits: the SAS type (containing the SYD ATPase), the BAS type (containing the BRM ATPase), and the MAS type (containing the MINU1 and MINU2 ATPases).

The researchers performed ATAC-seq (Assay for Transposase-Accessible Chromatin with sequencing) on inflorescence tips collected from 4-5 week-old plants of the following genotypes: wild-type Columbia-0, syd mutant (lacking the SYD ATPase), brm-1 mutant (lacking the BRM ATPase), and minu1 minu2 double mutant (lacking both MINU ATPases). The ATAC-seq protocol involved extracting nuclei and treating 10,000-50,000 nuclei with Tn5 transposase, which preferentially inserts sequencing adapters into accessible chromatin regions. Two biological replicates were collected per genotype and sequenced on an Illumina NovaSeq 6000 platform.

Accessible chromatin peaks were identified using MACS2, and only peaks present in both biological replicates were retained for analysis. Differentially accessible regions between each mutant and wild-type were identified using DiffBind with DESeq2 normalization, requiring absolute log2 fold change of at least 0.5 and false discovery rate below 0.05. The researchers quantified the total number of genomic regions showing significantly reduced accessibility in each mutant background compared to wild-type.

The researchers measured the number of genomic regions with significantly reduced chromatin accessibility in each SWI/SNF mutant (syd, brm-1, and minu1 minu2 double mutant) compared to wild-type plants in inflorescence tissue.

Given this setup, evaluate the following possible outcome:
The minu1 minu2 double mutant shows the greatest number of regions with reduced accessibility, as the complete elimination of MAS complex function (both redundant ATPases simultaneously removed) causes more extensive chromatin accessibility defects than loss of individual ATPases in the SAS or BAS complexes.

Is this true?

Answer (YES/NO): NO